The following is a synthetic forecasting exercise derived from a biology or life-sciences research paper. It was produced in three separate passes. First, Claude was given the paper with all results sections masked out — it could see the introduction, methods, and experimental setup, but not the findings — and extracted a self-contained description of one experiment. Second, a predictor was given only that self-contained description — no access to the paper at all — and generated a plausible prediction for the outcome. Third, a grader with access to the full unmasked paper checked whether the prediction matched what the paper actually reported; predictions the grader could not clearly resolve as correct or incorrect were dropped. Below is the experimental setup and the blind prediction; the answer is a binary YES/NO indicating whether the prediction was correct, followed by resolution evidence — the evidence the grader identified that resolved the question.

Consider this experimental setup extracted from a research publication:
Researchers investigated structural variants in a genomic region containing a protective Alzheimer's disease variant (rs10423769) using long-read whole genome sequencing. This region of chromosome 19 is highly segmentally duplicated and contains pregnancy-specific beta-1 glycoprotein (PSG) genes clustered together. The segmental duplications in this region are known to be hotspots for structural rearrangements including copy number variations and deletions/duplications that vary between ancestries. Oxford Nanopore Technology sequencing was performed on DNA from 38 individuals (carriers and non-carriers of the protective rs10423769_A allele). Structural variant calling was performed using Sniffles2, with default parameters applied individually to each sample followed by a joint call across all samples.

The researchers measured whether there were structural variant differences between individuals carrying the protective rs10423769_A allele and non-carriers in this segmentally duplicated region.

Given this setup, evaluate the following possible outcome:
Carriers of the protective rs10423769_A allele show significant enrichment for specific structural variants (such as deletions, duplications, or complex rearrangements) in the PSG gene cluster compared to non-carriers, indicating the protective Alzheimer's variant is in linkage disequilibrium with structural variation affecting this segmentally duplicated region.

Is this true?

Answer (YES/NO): NO